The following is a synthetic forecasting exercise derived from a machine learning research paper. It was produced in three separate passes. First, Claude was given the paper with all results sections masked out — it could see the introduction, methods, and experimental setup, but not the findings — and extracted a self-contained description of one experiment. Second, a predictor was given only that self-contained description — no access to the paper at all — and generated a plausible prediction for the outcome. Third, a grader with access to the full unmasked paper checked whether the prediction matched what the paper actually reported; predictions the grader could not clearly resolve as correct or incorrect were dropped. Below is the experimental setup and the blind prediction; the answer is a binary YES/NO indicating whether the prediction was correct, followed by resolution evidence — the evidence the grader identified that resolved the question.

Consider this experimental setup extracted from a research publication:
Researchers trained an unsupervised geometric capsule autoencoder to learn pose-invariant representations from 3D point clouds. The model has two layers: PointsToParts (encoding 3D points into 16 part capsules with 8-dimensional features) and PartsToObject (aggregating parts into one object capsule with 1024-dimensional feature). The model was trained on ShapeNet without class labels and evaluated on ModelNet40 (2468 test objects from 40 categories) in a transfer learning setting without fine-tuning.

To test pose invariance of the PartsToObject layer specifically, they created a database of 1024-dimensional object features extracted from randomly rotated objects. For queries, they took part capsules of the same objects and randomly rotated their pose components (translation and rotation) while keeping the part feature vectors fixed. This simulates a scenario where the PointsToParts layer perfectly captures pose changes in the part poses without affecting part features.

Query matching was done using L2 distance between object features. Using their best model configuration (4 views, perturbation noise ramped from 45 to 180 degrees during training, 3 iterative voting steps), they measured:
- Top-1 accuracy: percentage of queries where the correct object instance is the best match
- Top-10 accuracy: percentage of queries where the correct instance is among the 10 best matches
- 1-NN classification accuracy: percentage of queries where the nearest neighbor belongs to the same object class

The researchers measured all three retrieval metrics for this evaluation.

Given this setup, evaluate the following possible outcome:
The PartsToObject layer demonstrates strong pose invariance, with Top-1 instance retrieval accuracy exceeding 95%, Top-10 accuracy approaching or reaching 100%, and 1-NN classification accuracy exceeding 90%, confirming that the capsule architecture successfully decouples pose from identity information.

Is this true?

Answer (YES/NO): NO